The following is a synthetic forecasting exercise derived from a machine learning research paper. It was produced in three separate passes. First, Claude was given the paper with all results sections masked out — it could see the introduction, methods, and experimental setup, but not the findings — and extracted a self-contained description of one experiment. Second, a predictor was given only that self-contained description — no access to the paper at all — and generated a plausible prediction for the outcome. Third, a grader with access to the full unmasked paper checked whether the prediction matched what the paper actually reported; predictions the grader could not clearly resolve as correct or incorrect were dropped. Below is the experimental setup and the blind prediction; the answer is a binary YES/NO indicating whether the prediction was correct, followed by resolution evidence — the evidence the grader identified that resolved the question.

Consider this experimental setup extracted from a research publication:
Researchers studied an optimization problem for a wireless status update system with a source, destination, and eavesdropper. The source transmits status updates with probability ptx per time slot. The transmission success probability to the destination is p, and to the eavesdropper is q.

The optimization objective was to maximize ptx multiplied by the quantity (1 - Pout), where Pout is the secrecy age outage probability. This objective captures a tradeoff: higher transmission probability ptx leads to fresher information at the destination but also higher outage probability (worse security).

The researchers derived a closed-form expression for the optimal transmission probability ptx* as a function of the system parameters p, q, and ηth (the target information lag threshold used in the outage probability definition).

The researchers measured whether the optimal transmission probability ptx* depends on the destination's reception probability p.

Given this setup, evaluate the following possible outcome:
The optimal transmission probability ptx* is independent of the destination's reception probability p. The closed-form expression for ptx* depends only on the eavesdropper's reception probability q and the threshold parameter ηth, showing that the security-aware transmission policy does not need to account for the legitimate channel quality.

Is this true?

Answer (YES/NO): YES